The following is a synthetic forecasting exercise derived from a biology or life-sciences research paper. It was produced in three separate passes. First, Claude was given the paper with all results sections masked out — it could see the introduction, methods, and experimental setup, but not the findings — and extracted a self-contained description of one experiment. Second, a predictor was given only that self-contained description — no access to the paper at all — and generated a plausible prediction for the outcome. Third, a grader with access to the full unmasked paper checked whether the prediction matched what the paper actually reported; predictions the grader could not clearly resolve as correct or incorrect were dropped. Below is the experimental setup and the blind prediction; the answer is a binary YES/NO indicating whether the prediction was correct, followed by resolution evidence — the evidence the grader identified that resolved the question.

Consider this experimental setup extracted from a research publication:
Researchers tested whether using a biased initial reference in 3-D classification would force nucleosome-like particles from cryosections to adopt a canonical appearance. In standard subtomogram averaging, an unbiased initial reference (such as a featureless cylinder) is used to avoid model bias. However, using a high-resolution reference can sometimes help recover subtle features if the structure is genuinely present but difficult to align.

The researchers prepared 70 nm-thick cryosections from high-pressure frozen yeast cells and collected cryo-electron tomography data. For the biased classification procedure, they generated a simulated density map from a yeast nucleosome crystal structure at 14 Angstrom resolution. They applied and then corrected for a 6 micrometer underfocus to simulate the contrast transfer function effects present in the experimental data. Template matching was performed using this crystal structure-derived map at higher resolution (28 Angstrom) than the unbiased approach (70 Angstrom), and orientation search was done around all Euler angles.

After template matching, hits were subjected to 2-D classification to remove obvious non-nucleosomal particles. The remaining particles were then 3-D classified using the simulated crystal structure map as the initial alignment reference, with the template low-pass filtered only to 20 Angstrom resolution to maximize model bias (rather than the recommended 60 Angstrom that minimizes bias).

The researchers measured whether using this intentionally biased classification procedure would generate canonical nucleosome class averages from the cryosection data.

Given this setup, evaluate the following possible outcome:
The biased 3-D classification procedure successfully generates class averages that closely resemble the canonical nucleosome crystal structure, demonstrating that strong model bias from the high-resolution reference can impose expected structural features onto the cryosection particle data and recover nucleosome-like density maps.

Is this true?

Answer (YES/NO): NO